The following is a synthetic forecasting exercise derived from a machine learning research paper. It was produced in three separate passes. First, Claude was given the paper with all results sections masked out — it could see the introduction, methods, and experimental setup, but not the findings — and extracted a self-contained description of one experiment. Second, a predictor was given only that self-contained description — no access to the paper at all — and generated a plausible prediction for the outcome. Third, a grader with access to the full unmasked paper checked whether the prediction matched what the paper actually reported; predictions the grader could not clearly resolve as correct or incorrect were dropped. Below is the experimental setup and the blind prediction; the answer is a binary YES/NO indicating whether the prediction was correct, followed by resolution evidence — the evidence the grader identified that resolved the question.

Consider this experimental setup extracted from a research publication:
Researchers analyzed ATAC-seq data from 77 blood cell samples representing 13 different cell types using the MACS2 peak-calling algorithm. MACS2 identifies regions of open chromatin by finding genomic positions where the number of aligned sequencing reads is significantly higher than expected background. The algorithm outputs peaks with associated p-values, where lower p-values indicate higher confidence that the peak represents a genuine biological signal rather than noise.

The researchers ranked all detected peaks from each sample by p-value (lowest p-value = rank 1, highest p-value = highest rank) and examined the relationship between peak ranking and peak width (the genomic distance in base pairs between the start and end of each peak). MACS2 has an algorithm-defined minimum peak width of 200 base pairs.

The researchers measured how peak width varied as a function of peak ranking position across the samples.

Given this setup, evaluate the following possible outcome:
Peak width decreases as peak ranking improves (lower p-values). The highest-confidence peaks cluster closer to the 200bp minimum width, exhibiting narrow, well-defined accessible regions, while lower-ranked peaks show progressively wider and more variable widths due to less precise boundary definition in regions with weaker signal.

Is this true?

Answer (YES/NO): NO